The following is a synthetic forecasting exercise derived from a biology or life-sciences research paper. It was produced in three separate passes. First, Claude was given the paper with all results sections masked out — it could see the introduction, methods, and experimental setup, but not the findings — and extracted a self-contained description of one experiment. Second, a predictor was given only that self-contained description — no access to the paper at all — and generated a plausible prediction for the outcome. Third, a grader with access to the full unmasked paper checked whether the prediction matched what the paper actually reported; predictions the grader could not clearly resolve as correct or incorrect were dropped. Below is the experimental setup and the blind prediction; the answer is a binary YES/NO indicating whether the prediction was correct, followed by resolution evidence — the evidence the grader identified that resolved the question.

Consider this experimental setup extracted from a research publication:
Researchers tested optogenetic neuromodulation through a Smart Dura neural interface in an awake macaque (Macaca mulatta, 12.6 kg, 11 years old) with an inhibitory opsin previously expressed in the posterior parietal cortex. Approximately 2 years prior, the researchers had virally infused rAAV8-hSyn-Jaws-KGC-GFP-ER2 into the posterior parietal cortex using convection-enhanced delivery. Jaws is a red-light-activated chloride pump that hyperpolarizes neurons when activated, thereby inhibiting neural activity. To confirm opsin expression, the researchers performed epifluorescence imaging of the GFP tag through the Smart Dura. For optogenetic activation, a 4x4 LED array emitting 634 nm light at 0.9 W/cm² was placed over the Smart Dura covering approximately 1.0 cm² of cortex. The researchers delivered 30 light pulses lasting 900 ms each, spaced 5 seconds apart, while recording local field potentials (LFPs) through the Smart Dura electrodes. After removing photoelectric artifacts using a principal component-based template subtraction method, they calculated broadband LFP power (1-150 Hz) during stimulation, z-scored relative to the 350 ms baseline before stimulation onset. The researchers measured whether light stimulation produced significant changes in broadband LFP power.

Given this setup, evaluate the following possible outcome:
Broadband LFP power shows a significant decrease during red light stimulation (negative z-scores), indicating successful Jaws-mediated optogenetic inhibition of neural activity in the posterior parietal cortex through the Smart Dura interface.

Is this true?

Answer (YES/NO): NO